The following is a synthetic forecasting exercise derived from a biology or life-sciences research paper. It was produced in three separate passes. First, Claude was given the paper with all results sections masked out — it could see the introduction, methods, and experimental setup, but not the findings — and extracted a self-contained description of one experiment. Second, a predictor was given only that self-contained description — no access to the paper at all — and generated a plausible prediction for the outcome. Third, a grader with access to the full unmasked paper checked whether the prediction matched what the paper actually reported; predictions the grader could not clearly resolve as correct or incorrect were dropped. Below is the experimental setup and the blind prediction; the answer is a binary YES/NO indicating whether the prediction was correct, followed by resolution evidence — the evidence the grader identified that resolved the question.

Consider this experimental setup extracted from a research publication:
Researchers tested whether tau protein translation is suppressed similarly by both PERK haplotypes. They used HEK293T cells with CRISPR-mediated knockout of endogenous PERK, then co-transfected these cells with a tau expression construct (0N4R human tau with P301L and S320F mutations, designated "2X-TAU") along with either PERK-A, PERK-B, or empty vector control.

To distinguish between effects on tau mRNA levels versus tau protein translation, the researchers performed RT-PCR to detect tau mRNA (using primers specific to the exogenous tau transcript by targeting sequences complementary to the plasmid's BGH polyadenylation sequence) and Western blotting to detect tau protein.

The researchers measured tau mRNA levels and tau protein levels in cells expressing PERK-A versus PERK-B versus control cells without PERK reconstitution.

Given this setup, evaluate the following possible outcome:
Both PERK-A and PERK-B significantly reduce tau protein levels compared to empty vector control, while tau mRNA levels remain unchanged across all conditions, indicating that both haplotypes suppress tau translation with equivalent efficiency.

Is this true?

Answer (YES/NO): NO